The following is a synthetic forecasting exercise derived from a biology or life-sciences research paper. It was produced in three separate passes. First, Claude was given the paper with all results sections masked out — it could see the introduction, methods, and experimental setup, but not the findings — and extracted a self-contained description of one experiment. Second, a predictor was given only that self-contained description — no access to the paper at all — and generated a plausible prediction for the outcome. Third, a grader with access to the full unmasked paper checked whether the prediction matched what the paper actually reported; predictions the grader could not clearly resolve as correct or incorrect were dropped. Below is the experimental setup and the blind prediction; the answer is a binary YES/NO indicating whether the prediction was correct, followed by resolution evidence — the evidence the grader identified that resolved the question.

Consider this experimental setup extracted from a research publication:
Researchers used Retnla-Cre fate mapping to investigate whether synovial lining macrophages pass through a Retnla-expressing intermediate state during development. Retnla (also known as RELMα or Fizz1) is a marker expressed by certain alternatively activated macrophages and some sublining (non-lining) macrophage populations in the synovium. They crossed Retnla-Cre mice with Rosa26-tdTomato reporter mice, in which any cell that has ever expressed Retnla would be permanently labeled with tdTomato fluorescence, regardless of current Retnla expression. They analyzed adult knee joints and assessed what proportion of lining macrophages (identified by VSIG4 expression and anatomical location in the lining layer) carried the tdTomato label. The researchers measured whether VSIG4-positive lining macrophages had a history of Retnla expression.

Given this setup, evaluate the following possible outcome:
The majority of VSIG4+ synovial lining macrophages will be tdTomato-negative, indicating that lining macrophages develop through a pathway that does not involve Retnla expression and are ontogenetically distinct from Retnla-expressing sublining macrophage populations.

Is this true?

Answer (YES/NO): YES